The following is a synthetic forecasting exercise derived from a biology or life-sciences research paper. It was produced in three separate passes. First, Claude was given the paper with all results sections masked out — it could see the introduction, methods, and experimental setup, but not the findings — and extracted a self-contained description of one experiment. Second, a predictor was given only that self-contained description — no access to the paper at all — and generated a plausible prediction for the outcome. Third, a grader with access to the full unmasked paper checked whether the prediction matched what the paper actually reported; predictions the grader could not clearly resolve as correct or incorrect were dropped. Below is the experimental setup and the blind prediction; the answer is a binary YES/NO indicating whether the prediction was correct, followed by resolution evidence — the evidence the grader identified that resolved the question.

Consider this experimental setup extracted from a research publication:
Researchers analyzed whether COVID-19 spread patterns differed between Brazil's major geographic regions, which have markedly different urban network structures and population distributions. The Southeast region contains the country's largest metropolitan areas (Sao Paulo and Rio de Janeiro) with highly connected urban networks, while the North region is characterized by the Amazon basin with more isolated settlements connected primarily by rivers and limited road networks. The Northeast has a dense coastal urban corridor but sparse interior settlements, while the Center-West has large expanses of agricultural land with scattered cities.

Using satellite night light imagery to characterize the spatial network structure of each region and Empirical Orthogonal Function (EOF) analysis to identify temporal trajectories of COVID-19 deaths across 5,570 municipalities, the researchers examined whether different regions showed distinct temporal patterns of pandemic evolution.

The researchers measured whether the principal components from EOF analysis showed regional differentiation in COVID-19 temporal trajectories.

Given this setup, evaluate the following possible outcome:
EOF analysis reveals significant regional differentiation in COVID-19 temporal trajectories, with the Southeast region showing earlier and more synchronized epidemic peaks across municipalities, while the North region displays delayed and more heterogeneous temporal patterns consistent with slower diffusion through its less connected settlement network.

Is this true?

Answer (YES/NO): NO